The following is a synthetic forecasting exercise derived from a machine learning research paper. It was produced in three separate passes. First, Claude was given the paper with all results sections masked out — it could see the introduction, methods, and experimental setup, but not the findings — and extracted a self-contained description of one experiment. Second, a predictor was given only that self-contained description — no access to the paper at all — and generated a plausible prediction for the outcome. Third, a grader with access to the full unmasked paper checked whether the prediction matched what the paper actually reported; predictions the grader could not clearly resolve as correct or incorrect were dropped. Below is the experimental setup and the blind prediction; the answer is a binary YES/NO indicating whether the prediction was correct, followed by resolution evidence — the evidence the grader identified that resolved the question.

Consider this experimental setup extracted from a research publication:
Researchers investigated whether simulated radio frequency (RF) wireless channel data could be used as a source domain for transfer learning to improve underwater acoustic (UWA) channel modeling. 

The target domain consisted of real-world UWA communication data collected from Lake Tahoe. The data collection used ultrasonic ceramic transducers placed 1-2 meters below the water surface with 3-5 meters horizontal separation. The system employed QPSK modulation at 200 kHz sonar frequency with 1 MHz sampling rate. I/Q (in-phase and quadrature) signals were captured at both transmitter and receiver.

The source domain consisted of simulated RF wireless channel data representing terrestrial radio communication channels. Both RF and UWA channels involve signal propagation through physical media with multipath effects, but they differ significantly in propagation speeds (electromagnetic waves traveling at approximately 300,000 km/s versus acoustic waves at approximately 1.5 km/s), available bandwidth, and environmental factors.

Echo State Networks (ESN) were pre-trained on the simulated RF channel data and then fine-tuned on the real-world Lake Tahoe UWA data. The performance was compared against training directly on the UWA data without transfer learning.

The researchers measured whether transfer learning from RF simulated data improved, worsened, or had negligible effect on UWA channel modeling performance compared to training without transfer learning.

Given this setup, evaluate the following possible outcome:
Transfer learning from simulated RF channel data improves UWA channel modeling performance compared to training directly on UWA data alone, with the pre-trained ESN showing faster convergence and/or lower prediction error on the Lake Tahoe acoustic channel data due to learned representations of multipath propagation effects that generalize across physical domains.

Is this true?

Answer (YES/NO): NO